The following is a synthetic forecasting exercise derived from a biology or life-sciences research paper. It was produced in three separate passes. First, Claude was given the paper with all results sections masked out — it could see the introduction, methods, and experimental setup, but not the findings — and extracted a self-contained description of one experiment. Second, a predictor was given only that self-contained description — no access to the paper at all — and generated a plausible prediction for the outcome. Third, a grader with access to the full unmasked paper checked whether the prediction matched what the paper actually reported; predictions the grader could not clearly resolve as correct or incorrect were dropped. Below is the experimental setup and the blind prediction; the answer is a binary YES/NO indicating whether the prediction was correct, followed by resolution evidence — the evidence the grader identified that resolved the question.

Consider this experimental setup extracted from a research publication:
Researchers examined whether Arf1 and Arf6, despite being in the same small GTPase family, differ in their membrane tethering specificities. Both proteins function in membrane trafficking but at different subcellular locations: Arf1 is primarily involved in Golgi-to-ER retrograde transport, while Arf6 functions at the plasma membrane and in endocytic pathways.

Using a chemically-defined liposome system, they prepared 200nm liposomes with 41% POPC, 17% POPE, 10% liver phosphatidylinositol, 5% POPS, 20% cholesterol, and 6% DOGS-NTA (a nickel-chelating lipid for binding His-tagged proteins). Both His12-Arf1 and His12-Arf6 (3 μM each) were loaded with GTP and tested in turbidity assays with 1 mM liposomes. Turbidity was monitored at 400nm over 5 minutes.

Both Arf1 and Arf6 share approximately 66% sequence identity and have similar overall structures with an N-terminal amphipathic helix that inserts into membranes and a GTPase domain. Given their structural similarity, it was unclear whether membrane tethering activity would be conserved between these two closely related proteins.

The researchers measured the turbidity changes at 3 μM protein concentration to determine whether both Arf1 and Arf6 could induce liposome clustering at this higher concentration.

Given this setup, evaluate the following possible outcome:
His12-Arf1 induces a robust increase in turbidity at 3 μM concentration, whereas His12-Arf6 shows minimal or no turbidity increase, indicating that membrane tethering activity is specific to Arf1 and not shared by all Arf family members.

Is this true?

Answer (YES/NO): NO